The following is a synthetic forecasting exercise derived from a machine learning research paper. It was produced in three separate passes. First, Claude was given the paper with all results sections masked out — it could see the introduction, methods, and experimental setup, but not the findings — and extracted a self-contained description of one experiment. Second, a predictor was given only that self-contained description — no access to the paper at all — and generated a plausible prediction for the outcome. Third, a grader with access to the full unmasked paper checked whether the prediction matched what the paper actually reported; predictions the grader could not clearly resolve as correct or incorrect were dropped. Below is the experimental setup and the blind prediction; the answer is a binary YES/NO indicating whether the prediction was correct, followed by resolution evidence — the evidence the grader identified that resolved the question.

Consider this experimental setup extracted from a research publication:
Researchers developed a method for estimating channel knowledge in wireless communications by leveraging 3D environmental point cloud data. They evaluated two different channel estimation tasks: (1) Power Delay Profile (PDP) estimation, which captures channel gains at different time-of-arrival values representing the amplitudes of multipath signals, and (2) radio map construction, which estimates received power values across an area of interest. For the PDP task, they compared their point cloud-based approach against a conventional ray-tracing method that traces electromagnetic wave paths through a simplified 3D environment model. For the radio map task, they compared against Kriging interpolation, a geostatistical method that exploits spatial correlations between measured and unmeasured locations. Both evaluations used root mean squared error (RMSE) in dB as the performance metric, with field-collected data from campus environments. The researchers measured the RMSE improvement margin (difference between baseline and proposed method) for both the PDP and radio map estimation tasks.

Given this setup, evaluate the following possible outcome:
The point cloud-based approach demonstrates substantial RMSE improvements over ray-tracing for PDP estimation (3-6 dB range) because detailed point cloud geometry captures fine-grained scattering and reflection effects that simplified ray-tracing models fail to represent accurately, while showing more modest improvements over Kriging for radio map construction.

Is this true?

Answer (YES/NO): YES